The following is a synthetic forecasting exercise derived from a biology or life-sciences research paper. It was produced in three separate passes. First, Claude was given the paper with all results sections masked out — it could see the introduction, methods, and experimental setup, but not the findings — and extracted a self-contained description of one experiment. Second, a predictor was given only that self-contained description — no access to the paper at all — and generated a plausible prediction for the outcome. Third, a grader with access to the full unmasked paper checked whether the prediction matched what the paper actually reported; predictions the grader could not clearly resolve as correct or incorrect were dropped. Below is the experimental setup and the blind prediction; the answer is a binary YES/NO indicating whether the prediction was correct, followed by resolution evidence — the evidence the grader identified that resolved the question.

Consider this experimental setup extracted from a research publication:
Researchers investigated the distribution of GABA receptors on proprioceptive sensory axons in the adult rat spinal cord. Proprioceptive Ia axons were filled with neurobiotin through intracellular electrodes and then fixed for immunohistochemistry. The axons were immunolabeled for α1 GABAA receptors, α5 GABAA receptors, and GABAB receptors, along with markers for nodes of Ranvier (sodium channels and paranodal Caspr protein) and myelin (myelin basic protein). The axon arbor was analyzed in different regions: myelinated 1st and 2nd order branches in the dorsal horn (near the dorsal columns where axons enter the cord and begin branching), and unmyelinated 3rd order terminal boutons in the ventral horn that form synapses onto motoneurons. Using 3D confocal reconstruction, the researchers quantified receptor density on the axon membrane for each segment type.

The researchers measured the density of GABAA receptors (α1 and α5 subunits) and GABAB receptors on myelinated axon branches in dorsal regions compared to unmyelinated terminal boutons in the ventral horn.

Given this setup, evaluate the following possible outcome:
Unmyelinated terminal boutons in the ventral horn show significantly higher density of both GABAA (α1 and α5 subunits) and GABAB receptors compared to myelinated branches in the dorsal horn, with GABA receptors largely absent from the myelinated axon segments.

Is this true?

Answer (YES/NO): NO